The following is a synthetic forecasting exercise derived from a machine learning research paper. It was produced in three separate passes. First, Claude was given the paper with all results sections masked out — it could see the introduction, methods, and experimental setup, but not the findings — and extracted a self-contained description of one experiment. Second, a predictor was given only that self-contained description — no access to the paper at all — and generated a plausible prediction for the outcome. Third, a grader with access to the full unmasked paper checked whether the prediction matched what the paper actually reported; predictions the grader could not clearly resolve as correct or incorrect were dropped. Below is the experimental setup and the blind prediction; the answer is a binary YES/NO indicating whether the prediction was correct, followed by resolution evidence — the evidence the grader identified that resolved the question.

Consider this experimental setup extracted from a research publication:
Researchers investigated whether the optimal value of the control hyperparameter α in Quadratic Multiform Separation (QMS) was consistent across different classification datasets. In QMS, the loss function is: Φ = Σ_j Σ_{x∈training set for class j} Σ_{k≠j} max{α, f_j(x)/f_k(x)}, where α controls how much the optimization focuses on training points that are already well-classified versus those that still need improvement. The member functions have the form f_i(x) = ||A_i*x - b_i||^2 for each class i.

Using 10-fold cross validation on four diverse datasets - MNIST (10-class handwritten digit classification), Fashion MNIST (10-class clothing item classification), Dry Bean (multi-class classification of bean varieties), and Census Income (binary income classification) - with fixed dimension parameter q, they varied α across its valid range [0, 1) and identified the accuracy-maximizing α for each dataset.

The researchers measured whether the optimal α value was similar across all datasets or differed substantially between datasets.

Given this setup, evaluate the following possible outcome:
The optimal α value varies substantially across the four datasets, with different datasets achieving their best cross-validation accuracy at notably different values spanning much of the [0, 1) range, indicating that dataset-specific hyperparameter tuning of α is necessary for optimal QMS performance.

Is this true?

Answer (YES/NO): NO